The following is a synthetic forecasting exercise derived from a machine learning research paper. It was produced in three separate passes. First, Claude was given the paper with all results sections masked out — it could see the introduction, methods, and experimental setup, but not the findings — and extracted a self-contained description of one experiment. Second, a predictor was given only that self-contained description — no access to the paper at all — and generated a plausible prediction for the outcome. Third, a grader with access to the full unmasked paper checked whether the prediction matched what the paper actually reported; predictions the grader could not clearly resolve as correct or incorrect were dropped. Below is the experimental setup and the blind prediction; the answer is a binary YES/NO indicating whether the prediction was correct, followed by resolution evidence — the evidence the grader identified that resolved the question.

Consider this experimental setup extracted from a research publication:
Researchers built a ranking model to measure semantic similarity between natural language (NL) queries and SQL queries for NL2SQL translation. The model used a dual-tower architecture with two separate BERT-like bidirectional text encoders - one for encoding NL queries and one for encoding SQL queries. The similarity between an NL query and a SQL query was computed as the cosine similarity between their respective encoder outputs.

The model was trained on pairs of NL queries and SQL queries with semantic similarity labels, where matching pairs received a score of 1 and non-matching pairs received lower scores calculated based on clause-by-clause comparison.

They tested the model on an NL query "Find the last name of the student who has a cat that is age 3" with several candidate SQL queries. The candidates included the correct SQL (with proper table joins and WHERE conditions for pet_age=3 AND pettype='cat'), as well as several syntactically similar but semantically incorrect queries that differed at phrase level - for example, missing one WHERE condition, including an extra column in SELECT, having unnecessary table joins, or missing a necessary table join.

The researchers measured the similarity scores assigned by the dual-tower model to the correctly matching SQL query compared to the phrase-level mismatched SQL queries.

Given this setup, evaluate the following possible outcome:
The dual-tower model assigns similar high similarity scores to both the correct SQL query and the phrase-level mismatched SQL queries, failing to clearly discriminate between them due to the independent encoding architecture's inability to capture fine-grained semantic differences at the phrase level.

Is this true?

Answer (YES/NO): NO